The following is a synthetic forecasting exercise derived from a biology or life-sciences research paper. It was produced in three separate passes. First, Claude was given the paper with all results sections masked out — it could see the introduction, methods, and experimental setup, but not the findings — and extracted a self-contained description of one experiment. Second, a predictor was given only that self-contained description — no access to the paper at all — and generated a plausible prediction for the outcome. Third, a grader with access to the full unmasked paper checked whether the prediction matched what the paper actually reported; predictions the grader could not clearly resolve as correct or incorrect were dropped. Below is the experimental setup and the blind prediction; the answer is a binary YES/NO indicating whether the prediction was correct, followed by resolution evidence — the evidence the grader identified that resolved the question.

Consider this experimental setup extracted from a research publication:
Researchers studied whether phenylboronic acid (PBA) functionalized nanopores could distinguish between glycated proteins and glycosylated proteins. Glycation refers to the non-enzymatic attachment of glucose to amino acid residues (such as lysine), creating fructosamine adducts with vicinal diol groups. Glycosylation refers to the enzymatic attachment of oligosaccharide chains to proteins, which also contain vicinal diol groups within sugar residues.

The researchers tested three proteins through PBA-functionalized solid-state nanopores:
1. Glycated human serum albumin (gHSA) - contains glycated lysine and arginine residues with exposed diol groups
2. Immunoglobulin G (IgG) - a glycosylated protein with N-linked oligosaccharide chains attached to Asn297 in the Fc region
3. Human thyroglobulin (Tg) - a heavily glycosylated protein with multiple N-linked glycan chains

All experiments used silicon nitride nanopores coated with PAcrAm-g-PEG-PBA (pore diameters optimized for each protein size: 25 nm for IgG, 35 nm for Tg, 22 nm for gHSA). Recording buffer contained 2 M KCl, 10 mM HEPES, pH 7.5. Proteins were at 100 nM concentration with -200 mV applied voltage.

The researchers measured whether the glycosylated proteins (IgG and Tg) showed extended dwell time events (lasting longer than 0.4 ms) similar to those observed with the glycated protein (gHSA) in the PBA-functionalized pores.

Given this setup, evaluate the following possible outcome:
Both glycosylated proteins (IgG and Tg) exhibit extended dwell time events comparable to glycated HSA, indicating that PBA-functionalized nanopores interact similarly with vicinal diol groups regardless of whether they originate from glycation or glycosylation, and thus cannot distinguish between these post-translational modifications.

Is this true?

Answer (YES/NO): YES